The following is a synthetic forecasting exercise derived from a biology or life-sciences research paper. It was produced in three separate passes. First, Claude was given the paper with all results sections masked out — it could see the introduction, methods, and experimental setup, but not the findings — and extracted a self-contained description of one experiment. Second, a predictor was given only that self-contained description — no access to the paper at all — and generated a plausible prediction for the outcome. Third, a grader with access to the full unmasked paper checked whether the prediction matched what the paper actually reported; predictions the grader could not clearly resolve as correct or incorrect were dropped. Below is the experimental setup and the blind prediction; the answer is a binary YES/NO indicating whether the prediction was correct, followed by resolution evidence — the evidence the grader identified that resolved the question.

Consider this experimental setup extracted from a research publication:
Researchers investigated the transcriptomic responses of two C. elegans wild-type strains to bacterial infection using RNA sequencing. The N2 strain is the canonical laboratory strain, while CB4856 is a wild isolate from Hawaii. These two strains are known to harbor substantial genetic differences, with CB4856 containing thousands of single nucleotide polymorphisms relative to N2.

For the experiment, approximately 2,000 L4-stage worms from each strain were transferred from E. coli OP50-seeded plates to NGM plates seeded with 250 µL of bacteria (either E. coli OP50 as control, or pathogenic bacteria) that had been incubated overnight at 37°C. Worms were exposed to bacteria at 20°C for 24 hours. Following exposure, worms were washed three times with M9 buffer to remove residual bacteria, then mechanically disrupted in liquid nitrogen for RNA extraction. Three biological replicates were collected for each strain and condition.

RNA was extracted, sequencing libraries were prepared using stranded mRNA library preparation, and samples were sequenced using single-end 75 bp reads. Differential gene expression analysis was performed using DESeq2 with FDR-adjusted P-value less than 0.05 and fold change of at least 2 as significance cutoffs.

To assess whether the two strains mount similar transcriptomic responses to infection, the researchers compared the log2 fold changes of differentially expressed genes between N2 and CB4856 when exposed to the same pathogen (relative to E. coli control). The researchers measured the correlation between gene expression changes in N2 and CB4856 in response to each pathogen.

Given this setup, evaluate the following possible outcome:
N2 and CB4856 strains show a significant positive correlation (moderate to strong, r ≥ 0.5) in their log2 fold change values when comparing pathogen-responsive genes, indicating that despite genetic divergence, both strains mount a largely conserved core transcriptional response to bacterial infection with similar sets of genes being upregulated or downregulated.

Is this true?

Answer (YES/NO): NO